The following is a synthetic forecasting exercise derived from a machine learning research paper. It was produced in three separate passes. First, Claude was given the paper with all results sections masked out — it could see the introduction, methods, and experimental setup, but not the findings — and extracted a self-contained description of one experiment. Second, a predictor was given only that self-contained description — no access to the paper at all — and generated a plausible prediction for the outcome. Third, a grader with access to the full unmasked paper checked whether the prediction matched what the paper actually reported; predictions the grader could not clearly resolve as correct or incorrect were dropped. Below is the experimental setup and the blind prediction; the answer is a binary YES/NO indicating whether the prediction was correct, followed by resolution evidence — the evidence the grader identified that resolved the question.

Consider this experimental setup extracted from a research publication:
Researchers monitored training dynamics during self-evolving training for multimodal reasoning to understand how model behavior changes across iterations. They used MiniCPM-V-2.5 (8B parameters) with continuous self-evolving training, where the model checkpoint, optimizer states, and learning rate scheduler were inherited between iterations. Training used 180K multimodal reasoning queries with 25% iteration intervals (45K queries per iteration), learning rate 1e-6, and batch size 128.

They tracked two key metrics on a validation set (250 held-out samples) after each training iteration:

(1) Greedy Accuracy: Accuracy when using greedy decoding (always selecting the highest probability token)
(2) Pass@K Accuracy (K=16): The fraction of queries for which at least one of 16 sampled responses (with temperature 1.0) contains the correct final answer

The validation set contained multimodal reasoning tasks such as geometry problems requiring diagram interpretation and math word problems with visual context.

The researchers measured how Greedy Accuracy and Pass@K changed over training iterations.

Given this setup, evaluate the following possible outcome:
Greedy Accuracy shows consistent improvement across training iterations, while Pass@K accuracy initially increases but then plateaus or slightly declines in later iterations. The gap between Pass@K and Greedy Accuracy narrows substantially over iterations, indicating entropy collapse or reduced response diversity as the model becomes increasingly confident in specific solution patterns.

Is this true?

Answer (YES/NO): NO